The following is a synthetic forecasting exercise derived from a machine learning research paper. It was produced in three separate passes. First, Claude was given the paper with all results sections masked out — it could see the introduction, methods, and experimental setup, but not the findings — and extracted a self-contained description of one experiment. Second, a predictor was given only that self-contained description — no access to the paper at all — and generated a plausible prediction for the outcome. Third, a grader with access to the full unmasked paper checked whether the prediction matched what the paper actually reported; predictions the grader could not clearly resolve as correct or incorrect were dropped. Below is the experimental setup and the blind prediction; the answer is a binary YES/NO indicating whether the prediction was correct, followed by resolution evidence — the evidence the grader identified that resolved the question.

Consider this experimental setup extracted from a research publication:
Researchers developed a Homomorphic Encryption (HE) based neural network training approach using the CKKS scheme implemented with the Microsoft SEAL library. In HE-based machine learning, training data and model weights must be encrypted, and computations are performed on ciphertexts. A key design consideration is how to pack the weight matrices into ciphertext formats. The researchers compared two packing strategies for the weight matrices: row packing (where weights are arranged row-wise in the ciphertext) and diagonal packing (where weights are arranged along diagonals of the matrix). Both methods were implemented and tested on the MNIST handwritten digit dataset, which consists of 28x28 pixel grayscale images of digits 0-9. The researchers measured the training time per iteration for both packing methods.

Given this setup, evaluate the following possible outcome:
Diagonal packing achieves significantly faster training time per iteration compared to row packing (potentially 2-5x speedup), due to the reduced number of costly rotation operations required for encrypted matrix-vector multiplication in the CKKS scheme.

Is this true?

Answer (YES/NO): YES